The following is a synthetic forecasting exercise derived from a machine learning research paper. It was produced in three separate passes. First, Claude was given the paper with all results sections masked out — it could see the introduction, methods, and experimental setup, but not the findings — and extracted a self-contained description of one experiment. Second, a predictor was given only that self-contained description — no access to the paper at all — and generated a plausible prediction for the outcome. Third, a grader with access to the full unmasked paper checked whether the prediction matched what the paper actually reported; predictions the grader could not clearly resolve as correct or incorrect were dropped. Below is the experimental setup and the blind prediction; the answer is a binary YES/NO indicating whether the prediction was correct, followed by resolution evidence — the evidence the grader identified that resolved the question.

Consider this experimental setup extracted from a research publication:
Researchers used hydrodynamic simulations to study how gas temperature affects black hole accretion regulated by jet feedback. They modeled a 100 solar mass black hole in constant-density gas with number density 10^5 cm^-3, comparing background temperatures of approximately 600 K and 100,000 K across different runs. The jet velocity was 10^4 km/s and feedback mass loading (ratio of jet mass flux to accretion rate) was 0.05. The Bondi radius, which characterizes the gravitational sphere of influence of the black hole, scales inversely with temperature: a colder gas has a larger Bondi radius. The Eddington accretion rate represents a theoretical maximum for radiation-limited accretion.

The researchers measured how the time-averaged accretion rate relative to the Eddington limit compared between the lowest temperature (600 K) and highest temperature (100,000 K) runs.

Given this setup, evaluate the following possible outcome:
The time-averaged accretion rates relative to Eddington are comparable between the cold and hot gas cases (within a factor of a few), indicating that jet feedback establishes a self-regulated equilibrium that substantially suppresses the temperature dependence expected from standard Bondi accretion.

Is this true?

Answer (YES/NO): NO